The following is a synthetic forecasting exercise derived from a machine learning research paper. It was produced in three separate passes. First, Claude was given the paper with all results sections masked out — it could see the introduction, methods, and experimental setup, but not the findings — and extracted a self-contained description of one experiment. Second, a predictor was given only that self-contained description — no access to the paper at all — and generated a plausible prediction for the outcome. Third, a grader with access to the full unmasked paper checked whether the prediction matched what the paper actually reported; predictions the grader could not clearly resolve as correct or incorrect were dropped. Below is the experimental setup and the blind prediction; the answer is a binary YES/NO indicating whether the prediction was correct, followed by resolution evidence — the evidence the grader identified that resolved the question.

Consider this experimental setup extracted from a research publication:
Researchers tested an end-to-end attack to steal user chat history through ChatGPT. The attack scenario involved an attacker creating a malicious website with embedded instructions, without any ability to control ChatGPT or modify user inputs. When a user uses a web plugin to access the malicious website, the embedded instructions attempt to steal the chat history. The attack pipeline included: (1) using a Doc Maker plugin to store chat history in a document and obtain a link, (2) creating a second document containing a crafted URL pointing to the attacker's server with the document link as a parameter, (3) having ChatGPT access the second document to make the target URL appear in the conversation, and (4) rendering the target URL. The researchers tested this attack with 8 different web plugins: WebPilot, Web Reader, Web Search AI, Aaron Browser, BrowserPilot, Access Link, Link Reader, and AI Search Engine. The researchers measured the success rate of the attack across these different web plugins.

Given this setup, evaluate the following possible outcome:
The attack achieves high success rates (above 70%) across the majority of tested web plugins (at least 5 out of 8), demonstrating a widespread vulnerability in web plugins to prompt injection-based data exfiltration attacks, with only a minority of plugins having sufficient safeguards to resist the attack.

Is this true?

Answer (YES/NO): NO